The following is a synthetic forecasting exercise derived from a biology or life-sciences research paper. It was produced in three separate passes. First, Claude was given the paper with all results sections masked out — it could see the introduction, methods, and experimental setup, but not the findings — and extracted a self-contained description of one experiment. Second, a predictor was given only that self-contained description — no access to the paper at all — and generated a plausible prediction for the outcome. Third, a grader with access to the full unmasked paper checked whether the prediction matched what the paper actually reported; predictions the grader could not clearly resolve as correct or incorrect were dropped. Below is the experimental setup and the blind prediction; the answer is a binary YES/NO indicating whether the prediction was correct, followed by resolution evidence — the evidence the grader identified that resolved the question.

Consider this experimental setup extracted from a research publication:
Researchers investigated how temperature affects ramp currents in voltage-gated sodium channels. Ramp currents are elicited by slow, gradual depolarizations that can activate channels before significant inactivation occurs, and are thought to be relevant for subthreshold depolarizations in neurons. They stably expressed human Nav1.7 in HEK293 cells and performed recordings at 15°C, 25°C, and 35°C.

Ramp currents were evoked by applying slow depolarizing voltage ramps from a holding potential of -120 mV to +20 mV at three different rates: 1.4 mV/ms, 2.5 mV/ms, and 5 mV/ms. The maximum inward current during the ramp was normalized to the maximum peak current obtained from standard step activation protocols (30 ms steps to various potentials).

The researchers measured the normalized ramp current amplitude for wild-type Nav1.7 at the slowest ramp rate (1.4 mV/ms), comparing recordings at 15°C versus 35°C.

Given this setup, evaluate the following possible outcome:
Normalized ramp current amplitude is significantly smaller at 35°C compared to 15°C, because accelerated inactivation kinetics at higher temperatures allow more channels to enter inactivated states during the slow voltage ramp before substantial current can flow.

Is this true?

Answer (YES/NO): YES